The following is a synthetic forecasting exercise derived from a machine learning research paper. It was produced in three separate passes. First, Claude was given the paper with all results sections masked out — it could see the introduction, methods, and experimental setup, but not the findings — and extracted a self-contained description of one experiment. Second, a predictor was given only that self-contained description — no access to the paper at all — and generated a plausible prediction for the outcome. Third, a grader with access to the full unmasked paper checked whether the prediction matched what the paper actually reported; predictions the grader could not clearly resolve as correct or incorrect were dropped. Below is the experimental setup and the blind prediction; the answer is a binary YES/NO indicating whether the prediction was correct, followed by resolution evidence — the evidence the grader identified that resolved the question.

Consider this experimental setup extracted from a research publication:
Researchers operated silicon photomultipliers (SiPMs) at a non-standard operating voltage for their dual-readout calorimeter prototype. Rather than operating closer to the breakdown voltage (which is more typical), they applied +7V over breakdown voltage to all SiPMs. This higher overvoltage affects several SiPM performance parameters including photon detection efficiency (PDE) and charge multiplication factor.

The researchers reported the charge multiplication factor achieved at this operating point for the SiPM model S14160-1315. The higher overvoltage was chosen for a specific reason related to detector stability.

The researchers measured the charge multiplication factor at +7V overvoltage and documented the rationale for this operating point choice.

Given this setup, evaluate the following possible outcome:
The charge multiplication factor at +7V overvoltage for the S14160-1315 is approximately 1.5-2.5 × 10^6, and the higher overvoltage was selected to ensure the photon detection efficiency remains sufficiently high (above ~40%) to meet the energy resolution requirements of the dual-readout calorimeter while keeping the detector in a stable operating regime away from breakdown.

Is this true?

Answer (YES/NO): NO